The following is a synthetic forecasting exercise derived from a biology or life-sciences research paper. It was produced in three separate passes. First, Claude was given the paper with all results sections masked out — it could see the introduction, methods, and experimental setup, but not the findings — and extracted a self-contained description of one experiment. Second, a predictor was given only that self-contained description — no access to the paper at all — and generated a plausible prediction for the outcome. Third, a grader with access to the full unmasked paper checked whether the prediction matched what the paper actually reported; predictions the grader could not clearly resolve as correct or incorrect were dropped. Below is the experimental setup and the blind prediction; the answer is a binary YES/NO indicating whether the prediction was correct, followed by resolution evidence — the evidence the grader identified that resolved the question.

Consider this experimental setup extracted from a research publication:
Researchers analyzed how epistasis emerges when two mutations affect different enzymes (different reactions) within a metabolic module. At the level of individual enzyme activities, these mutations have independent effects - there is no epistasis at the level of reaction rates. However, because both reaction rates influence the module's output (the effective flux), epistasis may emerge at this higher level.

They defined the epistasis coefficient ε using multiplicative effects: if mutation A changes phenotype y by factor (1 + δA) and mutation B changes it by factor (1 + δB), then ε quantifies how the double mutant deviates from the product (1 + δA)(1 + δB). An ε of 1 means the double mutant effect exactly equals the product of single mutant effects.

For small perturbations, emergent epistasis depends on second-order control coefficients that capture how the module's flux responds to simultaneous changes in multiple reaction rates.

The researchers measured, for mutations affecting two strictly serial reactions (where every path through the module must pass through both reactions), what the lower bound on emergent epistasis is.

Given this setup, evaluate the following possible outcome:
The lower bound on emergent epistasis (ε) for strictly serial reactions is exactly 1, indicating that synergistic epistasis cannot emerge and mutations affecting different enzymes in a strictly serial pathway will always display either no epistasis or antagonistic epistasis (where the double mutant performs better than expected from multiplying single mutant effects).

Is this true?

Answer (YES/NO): YES